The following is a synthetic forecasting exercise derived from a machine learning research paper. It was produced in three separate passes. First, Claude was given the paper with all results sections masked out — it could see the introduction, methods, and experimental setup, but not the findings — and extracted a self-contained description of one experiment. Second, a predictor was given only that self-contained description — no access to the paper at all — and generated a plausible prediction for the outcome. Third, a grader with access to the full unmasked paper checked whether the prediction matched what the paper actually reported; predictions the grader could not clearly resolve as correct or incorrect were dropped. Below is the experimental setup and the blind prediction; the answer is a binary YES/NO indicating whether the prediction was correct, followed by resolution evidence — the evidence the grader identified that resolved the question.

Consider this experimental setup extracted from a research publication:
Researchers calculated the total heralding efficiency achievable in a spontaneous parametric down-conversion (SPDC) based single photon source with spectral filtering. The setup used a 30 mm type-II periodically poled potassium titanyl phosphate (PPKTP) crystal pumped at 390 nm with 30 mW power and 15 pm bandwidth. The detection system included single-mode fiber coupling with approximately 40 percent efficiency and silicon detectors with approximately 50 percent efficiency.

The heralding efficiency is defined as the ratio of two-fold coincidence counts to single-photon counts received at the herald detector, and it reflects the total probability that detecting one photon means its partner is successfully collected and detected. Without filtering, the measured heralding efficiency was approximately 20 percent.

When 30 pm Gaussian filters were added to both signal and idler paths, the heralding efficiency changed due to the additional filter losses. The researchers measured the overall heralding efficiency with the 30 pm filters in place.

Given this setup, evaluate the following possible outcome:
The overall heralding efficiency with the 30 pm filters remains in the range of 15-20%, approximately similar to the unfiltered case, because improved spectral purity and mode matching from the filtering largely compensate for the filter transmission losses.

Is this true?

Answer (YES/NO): NO